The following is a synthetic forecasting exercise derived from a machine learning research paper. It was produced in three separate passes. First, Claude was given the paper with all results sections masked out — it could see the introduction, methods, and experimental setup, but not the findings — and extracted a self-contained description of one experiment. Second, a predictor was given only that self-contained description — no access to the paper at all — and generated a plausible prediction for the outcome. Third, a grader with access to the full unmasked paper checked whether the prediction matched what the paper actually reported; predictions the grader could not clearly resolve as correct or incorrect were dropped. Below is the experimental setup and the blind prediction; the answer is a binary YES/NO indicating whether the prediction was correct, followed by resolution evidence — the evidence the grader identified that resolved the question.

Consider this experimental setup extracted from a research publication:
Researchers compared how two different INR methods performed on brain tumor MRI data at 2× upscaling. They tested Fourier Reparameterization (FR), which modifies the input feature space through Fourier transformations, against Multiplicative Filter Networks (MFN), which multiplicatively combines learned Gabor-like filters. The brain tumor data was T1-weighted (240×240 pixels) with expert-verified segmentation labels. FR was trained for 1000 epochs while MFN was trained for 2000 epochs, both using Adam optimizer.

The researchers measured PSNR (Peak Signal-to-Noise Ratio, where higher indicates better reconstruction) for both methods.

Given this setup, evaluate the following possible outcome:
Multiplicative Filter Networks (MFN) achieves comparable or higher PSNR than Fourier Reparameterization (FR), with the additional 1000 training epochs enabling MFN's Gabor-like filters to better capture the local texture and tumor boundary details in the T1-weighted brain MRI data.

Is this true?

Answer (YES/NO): NO